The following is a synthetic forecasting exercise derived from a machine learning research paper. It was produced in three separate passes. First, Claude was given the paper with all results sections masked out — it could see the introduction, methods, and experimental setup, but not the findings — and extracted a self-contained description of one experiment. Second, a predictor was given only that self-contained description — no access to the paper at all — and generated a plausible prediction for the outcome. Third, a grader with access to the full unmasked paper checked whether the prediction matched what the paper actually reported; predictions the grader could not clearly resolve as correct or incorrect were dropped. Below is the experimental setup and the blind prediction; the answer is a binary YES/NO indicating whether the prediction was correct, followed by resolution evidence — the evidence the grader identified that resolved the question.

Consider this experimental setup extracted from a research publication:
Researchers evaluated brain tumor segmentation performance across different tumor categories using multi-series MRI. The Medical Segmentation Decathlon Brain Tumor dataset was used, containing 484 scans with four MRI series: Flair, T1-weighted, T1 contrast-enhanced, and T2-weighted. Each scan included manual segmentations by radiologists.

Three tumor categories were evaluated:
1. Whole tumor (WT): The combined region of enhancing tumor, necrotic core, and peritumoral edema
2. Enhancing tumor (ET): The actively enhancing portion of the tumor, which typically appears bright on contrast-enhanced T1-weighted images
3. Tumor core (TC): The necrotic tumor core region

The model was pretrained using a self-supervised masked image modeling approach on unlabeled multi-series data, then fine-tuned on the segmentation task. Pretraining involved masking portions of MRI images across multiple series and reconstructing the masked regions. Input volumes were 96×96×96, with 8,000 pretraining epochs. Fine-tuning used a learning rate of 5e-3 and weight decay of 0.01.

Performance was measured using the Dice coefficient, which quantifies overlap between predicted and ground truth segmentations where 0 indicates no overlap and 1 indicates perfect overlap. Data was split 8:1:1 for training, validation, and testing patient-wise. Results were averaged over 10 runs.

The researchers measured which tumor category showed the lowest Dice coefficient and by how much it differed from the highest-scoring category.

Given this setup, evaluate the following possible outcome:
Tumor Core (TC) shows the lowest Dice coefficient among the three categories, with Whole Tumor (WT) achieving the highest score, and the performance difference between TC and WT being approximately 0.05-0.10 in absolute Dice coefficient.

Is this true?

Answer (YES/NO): NO